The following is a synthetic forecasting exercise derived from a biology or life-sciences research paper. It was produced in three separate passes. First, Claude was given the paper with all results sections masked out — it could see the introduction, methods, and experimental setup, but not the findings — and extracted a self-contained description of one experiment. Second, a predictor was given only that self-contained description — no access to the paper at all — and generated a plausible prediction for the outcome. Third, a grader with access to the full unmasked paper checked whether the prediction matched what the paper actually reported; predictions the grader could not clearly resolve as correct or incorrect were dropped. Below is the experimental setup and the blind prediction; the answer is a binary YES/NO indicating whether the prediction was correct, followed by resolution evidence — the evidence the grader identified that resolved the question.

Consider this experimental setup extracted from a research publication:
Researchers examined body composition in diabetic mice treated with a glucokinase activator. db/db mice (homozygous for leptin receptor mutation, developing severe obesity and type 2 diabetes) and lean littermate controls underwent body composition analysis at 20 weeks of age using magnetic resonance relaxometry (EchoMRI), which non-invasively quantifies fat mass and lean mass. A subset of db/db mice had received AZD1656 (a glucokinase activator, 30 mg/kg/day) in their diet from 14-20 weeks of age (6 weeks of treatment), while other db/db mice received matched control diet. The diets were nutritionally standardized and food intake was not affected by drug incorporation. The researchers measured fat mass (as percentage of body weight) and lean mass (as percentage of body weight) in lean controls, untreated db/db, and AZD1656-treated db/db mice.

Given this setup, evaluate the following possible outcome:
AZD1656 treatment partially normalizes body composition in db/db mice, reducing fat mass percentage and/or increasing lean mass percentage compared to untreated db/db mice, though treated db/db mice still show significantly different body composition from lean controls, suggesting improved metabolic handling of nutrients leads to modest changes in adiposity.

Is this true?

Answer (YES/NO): NO